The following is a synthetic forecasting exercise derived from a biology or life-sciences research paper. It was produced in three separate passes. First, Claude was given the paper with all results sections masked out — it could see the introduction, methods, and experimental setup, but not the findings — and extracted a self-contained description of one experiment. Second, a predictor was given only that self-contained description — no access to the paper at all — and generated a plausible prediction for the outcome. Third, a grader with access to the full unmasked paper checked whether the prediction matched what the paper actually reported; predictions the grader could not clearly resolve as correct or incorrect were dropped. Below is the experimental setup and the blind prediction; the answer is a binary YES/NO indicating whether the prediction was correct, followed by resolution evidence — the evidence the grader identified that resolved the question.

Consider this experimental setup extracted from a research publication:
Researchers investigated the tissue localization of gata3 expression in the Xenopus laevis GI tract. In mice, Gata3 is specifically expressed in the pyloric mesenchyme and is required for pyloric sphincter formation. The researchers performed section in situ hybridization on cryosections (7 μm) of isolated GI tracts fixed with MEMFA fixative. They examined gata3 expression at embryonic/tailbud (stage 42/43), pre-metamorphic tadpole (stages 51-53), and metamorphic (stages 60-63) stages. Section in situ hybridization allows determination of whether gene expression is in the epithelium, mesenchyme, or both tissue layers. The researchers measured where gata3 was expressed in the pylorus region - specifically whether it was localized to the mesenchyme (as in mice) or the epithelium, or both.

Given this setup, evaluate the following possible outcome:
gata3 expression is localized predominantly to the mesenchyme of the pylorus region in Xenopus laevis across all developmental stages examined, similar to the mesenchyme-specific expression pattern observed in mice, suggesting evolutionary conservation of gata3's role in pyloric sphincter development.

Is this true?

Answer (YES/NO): NO